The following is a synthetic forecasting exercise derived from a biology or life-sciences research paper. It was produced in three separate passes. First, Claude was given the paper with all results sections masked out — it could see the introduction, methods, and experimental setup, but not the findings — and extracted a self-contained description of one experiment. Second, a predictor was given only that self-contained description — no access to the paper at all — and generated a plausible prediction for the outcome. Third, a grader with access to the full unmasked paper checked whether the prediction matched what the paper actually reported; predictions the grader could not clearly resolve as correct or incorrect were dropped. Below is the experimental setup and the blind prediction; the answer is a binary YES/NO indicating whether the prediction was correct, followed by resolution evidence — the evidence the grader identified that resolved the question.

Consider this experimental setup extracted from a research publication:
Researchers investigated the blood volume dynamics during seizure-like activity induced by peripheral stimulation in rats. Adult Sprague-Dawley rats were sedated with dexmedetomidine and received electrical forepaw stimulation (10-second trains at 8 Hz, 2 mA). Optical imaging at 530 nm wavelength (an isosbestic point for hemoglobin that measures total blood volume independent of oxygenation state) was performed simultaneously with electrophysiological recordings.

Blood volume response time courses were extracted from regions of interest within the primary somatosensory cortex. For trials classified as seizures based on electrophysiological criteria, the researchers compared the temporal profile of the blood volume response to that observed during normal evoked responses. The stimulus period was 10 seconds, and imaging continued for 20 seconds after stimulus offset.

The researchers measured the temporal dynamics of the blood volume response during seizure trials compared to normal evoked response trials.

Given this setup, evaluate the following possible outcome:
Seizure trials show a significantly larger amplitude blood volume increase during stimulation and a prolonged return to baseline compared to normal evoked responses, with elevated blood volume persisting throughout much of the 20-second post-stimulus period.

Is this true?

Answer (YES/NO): YES